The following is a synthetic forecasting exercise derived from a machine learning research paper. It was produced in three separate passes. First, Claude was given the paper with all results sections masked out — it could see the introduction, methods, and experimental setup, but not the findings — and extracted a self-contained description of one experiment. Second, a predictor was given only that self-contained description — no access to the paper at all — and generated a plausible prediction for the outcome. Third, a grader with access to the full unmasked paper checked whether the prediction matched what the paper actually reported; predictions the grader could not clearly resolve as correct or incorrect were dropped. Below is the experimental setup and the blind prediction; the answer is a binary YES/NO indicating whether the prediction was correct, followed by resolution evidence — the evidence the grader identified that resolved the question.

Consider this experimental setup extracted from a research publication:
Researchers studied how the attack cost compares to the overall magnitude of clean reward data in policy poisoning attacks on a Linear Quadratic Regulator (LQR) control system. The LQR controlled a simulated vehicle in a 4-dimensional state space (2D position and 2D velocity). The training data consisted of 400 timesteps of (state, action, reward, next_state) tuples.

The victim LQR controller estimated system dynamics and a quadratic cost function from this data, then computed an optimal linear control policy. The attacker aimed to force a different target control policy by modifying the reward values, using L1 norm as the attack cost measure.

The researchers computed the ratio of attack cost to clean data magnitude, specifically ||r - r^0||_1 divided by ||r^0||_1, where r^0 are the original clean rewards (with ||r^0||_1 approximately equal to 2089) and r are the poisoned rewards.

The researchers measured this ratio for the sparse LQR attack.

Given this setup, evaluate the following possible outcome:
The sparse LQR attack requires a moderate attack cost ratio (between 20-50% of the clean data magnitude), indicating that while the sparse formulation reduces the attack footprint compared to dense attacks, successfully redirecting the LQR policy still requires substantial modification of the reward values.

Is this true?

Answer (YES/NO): NO